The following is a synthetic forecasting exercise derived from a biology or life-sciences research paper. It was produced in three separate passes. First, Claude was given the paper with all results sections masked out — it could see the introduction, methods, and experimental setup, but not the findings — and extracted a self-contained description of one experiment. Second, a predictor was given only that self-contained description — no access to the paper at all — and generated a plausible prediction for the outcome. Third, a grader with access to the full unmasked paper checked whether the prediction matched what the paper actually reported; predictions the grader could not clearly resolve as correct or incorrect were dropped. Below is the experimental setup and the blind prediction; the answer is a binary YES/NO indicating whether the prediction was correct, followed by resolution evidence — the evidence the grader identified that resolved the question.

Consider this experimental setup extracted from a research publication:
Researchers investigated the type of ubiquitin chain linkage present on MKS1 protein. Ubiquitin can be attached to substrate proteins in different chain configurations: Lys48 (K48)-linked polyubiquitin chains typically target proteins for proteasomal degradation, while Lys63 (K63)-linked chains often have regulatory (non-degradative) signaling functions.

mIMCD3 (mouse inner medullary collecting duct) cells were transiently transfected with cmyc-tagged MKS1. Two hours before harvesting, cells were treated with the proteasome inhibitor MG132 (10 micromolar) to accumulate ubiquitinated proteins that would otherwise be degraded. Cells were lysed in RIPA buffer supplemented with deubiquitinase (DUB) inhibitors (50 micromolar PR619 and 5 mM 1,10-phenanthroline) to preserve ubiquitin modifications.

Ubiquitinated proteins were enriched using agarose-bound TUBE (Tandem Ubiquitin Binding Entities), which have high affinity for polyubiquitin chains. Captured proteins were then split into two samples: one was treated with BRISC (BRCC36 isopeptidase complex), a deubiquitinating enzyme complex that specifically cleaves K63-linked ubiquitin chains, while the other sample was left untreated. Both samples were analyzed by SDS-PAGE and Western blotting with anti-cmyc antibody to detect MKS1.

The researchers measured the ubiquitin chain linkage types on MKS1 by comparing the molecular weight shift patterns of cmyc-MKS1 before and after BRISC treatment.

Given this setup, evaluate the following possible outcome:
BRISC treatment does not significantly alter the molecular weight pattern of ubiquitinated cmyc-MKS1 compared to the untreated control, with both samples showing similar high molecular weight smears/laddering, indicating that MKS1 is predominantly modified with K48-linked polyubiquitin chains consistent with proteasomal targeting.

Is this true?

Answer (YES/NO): NO